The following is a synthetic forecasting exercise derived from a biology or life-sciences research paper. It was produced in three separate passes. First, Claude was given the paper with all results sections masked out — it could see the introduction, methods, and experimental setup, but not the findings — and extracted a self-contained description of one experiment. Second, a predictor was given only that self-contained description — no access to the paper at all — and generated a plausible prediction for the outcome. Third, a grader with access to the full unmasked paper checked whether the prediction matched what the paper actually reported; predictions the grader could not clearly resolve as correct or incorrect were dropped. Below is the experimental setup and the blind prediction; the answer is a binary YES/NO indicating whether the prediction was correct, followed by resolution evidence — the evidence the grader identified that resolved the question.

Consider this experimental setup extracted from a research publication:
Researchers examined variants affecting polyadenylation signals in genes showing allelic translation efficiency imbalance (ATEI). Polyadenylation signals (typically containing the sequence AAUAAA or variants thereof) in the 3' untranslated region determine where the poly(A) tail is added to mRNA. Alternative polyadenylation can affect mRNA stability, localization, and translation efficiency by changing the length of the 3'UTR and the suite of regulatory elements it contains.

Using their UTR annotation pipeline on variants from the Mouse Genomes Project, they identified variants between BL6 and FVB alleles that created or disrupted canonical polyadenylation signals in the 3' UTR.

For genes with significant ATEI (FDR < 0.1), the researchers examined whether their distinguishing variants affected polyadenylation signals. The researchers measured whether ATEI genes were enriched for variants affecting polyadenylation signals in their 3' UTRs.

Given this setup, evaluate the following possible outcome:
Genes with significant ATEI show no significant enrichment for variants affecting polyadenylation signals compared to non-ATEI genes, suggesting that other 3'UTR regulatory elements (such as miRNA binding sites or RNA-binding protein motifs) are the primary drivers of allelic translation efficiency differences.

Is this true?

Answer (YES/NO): NO